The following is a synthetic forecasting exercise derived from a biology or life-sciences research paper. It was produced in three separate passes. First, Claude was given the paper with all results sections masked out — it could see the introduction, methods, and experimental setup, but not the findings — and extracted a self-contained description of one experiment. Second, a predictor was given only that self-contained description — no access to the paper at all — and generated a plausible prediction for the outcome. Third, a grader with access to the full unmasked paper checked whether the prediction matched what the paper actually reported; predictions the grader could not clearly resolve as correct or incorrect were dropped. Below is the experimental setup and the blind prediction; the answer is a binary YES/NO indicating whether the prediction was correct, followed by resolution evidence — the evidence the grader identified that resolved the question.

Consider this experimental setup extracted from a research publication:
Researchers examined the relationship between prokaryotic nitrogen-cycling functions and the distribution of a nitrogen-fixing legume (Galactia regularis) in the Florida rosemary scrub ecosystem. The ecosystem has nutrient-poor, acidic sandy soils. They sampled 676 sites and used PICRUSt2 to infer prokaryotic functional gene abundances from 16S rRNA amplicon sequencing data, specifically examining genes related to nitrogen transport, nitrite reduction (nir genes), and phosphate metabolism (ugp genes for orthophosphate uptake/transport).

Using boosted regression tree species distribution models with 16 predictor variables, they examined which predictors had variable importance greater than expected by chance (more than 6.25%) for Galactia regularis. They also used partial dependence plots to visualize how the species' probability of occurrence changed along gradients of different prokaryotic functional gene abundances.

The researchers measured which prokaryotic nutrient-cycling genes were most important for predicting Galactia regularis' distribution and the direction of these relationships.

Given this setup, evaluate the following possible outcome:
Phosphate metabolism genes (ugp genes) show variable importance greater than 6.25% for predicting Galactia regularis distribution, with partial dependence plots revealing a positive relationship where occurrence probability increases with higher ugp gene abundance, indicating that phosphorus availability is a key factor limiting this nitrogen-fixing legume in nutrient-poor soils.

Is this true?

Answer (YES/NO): YES